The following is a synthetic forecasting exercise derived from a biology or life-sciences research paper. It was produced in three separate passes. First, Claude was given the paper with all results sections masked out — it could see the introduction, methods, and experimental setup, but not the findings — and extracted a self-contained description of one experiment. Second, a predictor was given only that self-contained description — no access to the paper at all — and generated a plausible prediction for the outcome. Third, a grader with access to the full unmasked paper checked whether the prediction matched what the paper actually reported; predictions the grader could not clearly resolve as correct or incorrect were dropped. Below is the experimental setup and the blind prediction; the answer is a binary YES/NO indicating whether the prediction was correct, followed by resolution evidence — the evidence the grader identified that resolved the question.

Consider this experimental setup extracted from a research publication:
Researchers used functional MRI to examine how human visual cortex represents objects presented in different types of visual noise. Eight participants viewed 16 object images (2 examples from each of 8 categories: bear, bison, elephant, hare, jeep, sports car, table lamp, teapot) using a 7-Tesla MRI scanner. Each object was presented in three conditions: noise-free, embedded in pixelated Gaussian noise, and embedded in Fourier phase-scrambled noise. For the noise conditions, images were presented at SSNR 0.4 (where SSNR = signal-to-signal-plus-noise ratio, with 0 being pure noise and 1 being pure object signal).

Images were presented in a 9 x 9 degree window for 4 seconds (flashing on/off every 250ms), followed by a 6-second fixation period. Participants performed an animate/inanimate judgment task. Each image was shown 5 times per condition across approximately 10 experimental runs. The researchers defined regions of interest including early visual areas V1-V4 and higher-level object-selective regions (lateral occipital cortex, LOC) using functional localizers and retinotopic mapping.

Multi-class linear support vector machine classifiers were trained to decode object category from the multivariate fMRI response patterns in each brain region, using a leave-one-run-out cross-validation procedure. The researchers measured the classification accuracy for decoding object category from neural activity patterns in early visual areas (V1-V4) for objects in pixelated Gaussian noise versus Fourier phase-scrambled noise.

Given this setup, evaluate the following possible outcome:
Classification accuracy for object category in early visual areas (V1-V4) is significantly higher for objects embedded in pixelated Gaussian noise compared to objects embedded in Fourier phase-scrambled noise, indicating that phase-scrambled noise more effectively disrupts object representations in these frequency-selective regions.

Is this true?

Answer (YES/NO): YES